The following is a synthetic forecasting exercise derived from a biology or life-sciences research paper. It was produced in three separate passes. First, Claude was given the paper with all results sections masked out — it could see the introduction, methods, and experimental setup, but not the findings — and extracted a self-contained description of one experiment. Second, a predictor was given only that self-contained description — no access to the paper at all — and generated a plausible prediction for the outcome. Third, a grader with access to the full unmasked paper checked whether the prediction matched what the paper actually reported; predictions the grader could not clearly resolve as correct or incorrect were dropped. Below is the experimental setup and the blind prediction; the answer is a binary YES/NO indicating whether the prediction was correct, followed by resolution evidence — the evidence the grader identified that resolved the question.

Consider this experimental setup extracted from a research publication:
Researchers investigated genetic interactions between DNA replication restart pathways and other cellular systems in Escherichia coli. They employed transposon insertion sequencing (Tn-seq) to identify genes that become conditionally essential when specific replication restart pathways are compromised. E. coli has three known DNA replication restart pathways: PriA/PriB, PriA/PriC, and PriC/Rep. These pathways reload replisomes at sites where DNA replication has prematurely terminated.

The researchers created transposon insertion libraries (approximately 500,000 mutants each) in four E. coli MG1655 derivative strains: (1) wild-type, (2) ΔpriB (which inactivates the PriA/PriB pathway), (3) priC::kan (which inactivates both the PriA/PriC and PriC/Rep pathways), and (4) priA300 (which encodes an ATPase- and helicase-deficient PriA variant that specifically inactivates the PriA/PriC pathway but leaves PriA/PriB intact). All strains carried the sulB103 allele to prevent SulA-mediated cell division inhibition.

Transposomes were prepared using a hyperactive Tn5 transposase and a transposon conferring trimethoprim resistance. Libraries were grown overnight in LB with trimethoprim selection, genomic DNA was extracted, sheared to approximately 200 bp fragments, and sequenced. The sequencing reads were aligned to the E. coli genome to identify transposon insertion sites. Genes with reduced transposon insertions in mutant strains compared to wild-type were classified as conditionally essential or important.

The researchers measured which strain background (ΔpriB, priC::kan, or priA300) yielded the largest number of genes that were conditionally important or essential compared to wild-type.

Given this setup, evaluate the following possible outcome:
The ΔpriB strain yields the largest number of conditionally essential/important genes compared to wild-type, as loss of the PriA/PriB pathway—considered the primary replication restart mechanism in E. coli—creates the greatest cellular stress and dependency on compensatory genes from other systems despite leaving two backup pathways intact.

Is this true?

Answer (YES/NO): YES